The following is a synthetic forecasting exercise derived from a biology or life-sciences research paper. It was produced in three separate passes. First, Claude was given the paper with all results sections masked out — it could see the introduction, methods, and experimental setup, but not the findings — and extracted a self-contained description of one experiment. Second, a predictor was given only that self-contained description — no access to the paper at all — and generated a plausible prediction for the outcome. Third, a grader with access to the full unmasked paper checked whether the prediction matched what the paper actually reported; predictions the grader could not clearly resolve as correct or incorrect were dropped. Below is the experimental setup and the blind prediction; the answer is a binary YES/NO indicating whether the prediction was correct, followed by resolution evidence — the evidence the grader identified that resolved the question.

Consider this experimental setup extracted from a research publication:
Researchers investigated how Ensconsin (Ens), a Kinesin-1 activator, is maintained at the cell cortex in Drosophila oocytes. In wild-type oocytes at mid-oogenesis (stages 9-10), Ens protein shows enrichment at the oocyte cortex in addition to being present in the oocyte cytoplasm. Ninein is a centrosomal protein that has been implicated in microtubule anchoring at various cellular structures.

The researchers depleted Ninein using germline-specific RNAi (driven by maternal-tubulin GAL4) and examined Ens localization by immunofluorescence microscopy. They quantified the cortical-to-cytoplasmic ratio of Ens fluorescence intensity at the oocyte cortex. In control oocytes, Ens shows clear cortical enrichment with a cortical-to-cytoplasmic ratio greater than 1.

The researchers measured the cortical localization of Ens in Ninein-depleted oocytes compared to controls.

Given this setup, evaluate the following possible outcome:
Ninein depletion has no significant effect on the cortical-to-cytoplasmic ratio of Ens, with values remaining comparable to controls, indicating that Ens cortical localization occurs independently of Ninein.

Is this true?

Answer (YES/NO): NO